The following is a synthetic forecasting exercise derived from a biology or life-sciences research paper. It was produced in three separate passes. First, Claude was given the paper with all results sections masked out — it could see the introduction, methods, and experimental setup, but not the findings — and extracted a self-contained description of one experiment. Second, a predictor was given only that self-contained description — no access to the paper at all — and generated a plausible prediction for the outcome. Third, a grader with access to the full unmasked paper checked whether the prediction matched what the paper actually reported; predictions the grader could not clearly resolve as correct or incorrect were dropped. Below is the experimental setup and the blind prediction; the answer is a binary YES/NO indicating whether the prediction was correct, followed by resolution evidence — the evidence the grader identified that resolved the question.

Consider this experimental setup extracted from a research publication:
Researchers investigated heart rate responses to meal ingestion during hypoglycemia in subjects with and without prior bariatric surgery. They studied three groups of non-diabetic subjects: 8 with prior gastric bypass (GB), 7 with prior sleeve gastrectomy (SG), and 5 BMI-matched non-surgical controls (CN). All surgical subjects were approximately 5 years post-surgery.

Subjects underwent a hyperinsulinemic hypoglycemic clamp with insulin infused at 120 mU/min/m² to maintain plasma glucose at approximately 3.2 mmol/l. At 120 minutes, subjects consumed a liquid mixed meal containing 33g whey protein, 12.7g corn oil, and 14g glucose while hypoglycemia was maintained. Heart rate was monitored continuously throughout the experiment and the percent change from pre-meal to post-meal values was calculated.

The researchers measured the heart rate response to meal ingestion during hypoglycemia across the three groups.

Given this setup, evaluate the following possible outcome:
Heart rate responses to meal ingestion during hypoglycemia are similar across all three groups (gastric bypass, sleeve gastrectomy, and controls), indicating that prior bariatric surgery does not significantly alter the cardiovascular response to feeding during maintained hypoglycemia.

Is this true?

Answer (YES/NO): NO